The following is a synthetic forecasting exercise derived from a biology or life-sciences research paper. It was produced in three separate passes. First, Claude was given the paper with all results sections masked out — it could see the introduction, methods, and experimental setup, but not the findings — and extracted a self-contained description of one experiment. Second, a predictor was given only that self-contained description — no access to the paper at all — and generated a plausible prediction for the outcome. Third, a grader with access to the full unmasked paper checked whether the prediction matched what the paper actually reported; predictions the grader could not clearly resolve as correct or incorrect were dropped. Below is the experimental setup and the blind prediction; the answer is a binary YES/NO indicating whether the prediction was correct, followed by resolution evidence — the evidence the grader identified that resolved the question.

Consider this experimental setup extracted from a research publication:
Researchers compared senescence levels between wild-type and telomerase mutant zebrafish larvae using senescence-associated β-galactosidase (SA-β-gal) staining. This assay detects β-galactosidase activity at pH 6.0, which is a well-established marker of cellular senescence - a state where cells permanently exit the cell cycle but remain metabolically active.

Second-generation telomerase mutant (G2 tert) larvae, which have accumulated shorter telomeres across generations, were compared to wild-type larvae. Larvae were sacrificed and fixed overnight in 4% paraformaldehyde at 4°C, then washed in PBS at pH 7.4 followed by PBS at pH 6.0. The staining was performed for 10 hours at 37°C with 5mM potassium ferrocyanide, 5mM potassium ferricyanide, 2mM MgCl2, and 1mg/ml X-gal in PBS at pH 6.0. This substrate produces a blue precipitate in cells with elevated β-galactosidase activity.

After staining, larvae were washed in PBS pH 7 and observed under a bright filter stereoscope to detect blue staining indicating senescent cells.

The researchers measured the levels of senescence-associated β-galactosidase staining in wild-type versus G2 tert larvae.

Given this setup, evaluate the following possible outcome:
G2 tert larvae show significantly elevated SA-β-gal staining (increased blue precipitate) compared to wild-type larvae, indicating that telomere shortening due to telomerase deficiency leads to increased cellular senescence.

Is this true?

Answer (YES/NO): YES